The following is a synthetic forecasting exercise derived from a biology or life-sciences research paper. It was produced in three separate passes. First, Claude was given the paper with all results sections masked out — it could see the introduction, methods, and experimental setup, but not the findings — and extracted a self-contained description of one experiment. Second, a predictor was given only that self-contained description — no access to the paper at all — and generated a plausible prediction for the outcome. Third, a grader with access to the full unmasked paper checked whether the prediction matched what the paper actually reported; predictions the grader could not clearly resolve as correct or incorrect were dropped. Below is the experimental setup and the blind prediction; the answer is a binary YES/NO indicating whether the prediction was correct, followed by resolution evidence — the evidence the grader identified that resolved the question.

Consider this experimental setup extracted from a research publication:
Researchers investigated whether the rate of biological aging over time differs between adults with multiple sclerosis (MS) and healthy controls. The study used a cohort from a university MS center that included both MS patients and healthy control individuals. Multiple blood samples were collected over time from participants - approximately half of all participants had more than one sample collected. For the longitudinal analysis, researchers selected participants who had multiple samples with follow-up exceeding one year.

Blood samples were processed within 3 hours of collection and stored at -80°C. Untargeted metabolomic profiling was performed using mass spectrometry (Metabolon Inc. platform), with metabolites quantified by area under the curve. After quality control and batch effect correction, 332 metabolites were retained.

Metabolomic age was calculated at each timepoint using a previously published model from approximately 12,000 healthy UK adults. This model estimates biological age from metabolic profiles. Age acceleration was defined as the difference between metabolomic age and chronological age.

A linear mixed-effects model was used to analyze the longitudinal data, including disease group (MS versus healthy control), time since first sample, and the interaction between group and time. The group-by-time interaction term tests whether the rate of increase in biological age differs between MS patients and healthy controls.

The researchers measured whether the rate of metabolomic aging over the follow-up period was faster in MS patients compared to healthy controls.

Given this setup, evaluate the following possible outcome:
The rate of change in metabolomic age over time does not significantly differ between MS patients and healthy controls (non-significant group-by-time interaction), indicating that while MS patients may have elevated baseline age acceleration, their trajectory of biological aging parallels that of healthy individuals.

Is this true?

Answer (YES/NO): NO